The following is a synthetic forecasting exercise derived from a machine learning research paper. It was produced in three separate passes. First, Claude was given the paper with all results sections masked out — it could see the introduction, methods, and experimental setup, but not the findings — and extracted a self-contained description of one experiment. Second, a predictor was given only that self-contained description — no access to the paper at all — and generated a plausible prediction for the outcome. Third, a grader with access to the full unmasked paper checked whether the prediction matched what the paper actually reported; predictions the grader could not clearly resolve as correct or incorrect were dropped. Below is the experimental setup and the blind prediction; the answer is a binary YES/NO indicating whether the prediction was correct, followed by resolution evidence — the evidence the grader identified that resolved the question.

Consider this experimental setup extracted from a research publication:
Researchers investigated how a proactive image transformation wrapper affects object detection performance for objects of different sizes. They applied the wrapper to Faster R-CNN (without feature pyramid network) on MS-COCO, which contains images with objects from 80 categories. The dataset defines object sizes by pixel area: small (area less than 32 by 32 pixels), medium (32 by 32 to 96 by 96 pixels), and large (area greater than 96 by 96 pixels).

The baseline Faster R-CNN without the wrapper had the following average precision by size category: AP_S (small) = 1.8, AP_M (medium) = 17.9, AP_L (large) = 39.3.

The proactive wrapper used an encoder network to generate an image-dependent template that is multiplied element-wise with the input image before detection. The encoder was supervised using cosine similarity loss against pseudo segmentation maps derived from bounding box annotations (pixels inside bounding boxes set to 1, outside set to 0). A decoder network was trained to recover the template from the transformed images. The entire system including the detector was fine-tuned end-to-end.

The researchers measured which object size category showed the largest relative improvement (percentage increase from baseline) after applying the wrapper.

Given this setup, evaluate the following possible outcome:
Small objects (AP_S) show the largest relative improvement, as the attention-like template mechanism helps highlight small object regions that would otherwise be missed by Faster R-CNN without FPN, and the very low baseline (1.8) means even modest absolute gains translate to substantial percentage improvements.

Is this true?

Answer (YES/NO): YES